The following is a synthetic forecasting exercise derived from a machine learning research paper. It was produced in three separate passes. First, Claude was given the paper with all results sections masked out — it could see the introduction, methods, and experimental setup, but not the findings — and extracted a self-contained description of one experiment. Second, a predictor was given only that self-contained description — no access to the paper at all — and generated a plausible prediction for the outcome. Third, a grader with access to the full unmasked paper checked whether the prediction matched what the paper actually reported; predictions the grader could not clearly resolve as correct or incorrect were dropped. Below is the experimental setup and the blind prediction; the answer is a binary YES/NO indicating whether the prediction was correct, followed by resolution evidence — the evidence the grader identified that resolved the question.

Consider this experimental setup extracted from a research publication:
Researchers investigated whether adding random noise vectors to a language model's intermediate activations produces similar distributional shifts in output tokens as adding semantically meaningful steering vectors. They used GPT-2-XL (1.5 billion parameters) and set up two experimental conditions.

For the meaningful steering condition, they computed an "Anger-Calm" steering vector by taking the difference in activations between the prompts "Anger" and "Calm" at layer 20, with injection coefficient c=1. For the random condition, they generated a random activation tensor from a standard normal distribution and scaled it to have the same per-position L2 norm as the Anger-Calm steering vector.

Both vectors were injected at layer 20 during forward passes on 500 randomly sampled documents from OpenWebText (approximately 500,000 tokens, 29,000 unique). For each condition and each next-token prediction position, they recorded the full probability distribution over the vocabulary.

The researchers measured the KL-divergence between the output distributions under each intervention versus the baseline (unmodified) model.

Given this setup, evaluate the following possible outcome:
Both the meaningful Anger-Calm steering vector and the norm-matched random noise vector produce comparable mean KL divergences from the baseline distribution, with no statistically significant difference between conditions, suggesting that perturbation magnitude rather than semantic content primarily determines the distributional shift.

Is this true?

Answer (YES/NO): NO